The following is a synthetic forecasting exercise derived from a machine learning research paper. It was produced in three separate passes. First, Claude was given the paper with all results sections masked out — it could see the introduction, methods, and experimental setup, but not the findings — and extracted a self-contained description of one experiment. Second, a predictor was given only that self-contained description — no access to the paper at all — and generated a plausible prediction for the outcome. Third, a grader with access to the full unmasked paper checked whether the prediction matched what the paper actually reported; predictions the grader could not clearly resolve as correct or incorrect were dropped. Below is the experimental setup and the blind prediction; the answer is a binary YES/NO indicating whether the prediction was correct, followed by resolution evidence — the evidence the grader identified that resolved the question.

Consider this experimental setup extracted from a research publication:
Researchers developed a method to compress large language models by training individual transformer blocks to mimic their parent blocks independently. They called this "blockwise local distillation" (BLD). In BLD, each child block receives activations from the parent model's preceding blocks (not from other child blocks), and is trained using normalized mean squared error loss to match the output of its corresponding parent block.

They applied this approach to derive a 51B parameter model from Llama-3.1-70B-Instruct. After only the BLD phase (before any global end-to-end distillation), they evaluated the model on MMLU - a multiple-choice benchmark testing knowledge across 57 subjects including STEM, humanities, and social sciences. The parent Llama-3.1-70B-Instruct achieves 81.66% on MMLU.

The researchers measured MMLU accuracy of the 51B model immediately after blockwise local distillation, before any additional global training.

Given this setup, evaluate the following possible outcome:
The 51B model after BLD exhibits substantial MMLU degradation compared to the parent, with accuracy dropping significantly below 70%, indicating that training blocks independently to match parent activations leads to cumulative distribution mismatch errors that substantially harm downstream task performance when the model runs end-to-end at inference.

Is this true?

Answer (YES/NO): NO